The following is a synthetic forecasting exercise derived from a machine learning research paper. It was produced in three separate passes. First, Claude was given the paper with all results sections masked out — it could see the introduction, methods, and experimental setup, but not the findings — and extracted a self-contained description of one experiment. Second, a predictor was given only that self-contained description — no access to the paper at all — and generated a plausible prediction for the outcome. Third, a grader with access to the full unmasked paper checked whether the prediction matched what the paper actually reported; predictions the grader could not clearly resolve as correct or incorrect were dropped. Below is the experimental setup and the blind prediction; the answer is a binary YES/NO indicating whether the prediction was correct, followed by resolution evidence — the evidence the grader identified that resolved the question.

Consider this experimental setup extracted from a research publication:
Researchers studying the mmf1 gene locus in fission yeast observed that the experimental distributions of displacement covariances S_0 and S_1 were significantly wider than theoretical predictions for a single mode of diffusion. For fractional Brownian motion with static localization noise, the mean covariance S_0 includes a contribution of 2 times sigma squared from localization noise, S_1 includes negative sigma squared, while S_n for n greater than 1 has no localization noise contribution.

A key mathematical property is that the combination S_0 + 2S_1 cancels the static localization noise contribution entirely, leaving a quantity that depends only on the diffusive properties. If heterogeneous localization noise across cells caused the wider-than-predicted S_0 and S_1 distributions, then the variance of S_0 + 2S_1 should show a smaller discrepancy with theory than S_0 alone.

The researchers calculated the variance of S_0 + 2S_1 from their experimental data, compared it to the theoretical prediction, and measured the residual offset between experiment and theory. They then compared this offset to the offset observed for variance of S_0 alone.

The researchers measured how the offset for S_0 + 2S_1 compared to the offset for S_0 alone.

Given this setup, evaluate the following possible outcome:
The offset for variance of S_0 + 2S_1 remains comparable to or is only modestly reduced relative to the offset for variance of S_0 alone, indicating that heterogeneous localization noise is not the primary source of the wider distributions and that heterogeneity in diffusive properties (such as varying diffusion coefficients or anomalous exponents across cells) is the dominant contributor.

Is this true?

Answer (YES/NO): NO